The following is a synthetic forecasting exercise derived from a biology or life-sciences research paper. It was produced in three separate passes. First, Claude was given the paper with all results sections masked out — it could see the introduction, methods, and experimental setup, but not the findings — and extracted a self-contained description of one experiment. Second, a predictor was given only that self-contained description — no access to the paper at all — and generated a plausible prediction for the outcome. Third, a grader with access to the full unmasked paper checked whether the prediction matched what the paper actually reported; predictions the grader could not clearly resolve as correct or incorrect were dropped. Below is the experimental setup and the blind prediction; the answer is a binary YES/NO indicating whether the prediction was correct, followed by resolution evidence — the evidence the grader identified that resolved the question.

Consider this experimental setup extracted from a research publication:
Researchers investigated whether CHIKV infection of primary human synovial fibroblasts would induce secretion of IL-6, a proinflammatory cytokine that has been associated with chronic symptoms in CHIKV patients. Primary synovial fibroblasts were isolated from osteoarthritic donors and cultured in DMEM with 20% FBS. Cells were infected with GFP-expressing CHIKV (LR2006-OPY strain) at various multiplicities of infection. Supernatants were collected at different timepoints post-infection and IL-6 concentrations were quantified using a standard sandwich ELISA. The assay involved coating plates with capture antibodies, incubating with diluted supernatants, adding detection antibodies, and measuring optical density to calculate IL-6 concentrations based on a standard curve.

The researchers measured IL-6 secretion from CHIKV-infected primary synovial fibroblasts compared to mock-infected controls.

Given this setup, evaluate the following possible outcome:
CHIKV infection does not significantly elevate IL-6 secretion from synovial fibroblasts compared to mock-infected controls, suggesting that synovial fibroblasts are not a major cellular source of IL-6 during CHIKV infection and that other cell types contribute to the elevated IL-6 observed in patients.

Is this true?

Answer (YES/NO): YES